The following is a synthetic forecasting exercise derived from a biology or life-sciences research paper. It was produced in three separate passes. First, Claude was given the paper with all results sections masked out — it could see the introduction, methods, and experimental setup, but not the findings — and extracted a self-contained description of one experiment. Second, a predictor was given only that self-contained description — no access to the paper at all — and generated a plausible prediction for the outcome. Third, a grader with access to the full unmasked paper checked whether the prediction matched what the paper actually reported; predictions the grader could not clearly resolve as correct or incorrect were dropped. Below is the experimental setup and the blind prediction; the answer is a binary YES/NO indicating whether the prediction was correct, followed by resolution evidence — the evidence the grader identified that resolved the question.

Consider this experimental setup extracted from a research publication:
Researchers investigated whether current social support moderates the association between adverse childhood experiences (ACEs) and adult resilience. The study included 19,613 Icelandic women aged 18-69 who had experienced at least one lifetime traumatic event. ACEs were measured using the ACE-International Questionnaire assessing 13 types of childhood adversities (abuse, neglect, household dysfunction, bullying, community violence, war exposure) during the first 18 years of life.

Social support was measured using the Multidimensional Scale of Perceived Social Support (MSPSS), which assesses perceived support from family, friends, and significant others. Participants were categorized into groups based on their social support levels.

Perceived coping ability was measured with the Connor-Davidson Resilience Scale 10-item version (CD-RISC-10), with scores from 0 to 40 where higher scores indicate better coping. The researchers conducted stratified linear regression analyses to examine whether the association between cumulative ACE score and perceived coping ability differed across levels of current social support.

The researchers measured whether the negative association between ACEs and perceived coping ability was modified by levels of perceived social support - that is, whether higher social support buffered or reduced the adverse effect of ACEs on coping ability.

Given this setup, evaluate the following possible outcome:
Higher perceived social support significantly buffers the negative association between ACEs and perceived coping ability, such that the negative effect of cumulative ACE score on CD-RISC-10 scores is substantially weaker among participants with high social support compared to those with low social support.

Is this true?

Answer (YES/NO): NO